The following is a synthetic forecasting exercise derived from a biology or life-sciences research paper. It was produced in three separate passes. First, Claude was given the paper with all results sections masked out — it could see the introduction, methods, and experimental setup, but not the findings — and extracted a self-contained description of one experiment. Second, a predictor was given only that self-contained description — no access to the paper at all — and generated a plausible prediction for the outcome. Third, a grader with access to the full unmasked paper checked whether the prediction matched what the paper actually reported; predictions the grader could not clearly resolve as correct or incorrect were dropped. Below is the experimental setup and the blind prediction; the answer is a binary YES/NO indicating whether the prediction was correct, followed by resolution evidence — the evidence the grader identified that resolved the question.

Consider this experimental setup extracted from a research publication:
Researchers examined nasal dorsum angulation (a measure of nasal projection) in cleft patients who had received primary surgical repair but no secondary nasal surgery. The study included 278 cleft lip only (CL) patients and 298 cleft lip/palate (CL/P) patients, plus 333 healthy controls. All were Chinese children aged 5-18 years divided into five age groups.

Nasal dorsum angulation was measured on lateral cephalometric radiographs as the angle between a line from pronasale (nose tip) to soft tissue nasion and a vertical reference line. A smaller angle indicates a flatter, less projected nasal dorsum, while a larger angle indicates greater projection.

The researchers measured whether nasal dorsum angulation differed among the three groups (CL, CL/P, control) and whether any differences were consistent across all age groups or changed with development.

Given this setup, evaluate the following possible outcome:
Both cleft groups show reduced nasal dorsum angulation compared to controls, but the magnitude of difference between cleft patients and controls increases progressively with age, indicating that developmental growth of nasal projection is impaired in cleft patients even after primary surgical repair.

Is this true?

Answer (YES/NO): NO